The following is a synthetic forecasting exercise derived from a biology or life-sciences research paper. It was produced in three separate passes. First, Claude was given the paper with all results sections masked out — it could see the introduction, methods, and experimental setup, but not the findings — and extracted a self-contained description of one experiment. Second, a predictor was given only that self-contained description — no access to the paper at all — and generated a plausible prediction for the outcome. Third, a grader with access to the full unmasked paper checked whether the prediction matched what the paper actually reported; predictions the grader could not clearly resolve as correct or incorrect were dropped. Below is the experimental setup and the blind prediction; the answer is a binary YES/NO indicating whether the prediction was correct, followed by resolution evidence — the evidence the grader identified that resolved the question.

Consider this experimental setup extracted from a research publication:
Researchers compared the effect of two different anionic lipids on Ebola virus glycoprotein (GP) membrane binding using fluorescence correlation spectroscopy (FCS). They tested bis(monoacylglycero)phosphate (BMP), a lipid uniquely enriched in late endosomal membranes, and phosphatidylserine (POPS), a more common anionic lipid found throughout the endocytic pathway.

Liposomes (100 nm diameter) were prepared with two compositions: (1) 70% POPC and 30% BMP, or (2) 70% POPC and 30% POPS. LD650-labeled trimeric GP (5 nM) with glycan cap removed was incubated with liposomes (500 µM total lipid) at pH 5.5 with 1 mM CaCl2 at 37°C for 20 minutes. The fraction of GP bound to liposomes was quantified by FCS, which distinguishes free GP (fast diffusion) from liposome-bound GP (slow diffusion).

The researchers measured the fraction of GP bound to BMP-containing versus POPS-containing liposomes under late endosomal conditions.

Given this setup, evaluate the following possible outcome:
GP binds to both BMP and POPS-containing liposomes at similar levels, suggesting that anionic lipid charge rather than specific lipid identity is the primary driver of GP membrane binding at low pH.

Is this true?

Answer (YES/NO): NO